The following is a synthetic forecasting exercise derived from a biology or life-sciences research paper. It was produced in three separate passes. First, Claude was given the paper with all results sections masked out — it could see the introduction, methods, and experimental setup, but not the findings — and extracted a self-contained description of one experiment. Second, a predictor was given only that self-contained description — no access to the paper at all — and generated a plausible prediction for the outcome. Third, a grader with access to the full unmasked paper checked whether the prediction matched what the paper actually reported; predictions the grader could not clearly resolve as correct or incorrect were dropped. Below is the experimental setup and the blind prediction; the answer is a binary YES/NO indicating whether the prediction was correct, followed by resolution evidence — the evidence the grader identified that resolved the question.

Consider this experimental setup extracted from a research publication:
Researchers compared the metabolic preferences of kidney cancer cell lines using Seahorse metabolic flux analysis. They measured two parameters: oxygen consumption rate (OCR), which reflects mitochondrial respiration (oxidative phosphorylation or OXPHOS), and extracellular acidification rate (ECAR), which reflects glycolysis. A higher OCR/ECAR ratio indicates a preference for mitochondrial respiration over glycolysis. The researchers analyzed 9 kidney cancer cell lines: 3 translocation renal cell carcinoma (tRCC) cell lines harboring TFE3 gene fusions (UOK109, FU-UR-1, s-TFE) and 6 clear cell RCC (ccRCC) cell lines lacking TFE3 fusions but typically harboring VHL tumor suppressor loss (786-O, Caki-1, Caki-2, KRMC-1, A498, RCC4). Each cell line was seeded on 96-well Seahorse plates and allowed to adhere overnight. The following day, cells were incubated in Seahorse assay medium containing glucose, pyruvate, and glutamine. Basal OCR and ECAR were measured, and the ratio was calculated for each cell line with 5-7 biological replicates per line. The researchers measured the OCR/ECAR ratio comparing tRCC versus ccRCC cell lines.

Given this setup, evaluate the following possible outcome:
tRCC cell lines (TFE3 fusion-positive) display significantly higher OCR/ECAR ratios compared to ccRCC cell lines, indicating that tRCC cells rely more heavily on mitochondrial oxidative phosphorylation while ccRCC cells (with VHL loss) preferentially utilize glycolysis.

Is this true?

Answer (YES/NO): YES